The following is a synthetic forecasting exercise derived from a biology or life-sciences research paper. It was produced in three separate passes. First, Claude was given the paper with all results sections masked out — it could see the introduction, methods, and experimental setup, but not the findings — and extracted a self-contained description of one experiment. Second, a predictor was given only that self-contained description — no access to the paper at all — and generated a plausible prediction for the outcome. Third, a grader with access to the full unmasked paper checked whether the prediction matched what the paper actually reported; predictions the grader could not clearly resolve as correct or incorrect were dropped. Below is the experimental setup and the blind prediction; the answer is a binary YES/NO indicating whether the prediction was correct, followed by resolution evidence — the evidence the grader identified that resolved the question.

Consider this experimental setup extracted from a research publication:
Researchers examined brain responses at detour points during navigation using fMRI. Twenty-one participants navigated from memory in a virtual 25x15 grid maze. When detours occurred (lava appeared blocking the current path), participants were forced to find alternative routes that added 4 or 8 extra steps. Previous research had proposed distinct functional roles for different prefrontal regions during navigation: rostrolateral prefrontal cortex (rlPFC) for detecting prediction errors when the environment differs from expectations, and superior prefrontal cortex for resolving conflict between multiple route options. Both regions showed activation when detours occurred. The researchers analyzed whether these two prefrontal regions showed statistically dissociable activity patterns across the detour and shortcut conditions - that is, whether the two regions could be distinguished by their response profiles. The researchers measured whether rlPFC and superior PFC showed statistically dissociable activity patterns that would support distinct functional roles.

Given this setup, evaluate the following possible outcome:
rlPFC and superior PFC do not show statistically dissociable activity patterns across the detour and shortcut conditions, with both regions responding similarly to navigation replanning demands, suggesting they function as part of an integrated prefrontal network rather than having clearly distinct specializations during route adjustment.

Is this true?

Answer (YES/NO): YES